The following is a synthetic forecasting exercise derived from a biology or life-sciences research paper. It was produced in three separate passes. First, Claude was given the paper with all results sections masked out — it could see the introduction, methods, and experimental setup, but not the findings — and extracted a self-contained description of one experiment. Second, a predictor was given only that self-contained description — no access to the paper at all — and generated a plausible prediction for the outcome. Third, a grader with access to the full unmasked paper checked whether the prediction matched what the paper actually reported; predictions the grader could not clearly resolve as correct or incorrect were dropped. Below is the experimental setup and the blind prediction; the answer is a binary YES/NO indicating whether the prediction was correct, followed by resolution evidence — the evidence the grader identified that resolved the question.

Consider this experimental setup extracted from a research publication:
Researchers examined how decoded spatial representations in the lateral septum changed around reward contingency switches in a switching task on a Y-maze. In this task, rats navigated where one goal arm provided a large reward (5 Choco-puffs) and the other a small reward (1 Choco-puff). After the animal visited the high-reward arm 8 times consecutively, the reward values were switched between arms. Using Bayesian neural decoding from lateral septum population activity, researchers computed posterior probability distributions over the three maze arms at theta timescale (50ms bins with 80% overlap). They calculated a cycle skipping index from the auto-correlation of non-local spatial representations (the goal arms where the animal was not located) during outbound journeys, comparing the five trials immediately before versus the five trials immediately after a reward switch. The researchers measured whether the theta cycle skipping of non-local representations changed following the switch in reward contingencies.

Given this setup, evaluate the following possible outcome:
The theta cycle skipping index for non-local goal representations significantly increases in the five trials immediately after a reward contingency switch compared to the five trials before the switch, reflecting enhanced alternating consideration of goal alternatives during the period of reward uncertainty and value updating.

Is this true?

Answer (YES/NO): NO